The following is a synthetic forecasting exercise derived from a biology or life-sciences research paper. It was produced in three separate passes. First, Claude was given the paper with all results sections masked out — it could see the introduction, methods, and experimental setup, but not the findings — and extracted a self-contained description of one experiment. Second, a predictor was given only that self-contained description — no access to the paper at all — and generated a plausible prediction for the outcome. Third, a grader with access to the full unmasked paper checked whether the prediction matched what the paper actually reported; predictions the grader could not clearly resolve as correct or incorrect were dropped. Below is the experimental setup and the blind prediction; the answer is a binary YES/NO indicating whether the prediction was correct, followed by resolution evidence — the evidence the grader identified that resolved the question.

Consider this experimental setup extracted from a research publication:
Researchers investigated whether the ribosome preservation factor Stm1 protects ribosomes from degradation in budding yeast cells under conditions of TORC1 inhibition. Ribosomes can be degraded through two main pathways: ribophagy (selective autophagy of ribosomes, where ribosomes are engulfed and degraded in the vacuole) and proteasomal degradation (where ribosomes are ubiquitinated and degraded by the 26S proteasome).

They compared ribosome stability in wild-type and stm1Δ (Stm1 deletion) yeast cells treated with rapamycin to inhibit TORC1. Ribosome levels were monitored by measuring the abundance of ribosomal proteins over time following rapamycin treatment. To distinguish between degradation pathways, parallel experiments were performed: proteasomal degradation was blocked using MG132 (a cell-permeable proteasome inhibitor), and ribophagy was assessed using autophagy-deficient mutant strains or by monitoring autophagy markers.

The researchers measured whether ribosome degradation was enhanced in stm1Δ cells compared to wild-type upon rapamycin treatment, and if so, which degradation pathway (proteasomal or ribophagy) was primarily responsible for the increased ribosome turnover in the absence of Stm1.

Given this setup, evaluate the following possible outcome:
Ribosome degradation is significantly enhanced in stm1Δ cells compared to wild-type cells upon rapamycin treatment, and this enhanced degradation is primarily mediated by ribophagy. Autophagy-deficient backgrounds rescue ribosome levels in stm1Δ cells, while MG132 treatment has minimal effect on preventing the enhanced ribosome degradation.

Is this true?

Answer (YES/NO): NO